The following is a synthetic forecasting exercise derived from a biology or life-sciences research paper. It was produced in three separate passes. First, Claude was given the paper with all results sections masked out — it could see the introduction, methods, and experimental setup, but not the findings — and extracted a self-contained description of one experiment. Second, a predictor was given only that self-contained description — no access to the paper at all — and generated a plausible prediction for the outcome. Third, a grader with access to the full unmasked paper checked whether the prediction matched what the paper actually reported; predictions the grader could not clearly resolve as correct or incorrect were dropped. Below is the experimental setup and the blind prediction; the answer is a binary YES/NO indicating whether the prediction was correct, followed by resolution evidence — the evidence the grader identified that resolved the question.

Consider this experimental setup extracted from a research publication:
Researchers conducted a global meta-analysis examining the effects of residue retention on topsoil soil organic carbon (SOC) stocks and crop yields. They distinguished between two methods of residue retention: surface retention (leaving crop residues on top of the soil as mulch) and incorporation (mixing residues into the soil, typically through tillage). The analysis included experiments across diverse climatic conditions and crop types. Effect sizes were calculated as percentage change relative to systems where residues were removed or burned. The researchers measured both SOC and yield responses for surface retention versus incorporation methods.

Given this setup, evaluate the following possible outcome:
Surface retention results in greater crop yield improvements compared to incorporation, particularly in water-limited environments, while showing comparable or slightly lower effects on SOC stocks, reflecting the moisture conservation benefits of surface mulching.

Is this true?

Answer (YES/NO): NO